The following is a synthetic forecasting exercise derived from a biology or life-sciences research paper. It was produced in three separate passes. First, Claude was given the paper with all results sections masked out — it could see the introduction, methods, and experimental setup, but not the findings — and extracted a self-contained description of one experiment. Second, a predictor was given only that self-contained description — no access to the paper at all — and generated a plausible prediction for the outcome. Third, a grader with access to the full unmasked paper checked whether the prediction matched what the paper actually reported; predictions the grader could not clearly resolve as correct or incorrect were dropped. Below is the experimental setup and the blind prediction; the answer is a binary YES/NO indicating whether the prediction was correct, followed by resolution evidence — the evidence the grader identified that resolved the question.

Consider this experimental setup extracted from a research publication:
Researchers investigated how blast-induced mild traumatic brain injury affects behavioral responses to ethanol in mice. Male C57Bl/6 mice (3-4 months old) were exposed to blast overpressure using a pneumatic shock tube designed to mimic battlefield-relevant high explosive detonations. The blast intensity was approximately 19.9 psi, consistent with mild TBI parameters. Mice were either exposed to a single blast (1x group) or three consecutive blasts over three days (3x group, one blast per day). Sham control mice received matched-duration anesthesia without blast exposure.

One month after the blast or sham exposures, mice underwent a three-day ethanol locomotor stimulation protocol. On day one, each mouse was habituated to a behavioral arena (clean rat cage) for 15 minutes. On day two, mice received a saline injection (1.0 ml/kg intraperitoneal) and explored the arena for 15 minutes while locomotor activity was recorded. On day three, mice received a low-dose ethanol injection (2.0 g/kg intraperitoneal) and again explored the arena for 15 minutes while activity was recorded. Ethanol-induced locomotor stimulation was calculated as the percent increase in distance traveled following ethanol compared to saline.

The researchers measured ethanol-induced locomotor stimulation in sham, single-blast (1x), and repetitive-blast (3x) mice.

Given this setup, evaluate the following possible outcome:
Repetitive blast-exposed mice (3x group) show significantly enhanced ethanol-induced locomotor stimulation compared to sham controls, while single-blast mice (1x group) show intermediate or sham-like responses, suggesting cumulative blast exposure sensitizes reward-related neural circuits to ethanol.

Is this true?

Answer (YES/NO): YES